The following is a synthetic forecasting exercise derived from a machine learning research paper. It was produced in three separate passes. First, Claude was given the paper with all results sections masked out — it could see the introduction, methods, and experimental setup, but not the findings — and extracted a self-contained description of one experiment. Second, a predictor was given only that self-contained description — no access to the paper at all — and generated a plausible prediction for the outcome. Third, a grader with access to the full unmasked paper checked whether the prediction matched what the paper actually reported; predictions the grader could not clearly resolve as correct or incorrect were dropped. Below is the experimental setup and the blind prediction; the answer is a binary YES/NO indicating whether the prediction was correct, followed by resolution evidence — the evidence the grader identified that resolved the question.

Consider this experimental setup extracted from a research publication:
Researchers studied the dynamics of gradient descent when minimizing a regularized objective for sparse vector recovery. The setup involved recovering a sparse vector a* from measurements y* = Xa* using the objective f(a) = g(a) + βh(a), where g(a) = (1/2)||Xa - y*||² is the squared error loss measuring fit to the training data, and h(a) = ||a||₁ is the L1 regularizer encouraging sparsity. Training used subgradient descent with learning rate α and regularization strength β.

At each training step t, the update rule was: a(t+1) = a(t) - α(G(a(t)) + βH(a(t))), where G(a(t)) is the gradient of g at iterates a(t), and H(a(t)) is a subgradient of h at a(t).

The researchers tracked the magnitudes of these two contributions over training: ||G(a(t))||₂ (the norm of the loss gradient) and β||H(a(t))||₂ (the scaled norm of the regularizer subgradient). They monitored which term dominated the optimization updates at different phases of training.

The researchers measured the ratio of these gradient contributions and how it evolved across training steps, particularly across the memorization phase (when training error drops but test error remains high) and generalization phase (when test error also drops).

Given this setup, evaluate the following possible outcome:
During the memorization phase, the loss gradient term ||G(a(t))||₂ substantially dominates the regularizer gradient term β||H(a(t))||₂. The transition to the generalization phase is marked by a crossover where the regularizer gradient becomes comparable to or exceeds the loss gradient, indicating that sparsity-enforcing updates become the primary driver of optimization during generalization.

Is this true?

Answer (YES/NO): YES